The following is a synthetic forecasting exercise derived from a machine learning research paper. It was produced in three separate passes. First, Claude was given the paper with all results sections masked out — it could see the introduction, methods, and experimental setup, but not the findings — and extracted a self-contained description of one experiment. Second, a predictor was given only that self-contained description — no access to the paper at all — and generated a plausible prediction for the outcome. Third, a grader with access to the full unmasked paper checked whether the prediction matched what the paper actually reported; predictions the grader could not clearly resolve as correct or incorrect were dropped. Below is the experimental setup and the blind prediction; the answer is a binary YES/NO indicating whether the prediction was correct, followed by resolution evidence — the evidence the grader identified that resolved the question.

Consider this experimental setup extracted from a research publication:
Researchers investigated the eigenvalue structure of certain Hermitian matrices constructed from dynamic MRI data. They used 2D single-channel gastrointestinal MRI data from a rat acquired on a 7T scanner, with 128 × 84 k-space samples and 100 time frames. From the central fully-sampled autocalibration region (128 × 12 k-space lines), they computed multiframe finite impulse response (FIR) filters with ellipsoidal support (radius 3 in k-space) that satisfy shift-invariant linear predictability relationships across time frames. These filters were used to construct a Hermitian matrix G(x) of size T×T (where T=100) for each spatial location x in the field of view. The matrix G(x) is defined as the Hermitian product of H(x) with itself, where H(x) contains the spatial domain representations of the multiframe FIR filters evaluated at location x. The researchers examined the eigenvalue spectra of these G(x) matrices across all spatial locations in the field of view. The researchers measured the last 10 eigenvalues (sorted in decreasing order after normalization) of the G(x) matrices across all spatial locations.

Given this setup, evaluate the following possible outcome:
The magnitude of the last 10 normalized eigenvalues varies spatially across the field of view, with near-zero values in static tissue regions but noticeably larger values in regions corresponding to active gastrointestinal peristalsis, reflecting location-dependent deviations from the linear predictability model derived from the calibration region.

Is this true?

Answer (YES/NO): NO